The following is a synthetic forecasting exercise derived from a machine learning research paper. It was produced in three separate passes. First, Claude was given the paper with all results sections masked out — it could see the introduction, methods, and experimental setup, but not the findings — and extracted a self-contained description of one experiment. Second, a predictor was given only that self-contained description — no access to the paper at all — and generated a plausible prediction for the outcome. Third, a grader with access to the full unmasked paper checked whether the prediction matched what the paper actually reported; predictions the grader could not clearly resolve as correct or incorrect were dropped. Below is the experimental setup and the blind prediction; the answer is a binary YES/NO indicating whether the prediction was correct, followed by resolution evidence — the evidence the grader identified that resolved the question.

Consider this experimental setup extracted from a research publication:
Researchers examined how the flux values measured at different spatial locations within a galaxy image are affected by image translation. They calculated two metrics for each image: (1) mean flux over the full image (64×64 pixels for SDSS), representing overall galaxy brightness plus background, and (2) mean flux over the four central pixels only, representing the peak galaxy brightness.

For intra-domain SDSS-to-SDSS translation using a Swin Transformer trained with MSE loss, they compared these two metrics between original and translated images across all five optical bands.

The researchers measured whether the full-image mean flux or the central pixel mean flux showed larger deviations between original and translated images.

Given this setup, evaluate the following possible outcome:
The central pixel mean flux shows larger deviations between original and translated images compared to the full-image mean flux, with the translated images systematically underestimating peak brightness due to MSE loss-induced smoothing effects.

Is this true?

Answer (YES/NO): NO